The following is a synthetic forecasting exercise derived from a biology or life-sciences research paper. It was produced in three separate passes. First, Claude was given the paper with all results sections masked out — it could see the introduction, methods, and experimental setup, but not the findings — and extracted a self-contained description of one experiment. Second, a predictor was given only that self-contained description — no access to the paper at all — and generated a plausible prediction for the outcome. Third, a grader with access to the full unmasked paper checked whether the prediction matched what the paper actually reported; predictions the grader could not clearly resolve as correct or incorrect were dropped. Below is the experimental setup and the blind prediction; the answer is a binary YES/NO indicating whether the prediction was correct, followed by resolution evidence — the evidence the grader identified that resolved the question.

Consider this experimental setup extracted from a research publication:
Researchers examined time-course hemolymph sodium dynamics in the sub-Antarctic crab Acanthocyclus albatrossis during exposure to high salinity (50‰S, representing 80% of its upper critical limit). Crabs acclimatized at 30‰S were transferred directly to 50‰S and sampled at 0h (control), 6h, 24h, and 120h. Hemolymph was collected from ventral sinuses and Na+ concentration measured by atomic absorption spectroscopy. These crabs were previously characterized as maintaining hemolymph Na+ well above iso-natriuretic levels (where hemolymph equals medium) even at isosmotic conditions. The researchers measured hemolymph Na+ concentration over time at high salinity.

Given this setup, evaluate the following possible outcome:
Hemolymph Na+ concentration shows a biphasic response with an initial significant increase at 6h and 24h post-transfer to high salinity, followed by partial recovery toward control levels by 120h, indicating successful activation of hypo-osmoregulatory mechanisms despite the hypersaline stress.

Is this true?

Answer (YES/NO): NO